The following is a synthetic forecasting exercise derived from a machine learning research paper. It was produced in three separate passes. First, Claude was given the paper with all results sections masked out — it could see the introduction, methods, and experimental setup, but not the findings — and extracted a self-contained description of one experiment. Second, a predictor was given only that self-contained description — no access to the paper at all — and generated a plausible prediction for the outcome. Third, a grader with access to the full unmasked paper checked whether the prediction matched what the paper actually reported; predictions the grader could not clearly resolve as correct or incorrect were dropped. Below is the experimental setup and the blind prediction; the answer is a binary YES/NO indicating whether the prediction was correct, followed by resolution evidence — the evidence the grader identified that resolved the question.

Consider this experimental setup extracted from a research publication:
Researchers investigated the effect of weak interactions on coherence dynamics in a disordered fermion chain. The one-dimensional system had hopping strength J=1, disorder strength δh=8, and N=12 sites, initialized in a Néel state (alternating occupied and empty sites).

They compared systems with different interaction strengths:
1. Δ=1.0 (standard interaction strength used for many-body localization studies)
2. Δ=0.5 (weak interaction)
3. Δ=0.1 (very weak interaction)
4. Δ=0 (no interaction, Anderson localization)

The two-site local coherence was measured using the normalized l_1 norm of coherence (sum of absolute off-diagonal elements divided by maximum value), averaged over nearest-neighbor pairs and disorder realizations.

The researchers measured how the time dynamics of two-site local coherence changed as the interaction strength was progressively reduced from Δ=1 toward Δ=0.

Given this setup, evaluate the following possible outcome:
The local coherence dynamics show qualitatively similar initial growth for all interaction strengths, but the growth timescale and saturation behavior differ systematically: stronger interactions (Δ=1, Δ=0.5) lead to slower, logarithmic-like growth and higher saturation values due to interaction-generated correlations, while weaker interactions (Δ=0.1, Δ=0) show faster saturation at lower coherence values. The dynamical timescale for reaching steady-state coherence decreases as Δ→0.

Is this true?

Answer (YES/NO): NO